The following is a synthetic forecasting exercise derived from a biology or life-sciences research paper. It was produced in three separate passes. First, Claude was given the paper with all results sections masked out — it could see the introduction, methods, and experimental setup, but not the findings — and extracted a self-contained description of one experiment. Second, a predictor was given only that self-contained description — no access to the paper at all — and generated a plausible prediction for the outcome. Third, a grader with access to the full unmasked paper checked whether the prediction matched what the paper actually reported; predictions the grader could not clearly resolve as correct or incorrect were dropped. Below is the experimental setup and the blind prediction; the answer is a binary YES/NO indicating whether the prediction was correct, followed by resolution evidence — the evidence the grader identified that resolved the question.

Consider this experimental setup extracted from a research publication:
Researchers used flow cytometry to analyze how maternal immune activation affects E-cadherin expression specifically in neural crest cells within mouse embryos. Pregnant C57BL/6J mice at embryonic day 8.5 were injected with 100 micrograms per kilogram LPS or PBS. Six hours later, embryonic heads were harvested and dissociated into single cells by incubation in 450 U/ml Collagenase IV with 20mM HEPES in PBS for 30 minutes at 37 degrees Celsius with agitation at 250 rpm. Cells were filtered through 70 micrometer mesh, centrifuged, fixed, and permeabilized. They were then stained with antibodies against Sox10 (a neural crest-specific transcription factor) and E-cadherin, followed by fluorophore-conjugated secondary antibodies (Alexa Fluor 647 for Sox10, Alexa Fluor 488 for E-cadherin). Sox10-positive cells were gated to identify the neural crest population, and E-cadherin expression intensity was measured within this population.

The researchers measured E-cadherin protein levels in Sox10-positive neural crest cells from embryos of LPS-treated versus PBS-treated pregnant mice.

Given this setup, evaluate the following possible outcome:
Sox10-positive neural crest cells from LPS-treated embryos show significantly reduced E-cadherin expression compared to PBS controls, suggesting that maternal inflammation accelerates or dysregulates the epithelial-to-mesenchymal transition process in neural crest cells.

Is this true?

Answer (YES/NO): YES